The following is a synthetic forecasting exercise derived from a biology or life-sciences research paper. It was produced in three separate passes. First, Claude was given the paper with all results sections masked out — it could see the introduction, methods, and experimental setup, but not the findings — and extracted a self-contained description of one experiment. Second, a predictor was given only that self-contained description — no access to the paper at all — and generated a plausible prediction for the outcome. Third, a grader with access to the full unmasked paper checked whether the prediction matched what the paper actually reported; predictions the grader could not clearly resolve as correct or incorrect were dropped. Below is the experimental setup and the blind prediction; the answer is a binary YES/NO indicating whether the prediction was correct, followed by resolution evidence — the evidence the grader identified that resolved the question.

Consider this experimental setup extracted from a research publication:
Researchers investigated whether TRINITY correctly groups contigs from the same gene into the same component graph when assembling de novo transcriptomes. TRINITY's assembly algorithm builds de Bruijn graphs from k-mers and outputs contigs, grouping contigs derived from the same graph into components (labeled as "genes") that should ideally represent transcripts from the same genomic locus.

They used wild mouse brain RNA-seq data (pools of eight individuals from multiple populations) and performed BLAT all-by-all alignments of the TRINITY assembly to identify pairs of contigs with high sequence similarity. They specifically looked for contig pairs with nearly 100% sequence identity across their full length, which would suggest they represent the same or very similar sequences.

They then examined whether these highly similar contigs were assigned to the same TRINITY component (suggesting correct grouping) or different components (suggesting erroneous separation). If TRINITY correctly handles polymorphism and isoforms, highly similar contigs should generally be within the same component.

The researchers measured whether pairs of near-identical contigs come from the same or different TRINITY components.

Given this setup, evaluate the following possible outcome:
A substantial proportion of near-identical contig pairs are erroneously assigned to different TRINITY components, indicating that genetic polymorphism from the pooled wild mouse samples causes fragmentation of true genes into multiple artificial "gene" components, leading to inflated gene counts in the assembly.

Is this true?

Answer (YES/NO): YES